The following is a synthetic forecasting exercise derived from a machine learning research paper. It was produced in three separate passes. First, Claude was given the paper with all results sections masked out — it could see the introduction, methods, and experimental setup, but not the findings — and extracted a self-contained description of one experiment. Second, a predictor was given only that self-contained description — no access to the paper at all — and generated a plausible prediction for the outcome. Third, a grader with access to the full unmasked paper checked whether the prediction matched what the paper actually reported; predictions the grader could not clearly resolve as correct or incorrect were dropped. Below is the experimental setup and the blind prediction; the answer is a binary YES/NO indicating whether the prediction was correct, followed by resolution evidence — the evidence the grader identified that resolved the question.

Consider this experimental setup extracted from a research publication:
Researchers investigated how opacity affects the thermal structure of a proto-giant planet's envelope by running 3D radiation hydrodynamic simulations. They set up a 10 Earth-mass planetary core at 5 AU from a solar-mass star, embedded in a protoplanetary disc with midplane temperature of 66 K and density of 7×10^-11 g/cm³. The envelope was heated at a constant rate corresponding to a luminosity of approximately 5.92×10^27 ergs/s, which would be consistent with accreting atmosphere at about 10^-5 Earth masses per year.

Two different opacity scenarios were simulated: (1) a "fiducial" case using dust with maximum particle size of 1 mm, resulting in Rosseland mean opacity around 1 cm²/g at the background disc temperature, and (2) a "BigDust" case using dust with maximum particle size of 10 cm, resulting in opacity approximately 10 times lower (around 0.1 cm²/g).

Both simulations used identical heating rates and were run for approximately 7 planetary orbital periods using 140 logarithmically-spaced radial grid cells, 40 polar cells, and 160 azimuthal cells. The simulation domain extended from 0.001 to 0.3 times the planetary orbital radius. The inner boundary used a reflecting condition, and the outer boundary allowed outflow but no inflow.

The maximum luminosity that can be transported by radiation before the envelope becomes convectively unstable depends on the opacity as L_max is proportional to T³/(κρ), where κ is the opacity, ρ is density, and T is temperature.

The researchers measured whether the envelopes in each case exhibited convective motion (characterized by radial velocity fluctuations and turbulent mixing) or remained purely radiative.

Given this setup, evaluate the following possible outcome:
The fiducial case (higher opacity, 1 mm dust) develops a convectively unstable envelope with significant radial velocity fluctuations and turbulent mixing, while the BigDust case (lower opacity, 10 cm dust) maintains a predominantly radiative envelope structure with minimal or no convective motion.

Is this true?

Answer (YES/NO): YES